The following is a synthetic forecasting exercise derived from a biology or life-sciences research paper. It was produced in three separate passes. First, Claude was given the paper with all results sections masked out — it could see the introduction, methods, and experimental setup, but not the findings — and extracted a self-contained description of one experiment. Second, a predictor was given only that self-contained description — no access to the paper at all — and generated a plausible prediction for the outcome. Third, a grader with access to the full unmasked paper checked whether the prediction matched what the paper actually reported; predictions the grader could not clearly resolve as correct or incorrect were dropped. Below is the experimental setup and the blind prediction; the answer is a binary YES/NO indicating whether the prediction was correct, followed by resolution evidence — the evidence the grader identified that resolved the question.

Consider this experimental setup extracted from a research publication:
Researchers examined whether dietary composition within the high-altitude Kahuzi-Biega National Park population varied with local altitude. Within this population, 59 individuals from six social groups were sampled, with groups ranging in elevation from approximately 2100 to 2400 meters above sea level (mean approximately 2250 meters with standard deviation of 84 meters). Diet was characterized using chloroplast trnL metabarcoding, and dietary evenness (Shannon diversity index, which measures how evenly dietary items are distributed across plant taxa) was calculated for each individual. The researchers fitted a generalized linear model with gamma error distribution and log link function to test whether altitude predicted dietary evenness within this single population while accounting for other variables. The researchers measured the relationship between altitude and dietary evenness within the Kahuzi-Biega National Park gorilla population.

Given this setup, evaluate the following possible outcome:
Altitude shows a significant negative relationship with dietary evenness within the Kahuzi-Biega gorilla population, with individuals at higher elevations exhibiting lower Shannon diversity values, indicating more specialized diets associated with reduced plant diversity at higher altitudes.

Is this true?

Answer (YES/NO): YES